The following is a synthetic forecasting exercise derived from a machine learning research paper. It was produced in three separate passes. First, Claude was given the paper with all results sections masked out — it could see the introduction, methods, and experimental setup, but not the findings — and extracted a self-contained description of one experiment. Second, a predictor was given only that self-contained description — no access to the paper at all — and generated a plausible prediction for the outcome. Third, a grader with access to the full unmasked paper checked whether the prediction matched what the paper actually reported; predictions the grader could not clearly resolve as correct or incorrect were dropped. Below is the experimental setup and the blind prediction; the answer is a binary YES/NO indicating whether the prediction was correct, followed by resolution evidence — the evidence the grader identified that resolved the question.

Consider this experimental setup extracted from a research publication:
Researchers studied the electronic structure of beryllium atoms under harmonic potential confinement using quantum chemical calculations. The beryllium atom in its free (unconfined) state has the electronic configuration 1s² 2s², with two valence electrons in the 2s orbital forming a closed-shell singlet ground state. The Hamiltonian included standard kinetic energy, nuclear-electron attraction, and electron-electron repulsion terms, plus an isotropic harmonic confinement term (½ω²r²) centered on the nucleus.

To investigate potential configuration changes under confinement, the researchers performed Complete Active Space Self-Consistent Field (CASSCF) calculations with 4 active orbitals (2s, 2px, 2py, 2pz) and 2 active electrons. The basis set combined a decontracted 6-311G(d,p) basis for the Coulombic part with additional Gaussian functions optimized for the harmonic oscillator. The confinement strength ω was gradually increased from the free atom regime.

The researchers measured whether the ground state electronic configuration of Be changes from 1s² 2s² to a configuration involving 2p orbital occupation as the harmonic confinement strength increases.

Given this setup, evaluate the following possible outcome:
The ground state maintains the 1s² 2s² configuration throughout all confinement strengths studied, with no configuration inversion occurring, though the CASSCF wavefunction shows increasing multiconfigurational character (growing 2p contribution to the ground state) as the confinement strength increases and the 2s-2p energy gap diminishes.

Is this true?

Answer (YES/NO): NO